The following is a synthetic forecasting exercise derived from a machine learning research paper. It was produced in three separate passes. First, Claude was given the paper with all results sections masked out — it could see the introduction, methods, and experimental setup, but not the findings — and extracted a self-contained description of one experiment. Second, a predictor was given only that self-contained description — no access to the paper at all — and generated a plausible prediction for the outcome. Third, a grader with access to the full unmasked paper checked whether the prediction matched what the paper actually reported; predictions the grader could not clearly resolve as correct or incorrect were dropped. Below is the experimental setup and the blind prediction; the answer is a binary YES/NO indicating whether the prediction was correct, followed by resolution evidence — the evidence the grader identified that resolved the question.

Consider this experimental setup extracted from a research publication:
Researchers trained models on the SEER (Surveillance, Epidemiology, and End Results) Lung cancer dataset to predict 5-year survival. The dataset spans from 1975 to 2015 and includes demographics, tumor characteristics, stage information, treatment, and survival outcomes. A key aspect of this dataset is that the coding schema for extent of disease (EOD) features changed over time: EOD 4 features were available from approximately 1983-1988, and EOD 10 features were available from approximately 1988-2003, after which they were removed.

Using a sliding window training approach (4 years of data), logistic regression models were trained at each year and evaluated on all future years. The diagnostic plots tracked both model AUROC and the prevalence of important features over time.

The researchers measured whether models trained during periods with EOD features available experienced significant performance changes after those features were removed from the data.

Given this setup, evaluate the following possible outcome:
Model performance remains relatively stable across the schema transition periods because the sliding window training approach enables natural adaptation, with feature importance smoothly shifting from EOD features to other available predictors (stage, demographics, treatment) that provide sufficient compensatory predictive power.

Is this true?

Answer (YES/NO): NO